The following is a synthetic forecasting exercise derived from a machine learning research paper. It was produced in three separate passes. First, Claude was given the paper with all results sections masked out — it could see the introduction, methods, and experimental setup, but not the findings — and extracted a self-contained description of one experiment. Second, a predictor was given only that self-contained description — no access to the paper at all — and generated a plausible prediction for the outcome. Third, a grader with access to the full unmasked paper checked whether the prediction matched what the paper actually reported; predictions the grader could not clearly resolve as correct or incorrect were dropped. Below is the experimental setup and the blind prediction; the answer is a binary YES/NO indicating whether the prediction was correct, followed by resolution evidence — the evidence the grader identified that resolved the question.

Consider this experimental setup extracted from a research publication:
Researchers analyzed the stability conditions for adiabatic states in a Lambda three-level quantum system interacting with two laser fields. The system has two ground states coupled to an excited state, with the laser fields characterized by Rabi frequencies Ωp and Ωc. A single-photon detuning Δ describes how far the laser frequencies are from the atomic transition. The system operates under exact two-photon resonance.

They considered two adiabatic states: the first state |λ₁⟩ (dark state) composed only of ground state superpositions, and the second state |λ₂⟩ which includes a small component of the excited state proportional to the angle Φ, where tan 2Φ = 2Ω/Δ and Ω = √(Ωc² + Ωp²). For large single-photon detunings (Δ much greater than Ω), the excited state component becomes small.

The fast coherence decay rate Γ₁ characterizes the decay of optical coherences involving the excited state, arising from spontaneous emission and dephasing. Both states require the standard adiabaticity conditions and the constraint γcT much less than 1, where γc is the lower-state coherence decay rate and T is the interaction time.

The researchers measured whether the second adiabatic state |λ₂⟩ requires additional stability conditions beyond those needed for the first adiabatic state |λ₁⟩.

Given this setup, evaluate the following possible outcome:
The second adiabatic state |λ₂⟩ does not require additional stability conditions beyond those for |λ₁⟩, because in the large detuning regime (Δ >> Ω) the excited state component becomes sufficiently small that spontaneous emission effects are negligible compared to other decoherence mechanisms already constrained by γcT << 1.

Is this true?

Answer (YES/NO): NO